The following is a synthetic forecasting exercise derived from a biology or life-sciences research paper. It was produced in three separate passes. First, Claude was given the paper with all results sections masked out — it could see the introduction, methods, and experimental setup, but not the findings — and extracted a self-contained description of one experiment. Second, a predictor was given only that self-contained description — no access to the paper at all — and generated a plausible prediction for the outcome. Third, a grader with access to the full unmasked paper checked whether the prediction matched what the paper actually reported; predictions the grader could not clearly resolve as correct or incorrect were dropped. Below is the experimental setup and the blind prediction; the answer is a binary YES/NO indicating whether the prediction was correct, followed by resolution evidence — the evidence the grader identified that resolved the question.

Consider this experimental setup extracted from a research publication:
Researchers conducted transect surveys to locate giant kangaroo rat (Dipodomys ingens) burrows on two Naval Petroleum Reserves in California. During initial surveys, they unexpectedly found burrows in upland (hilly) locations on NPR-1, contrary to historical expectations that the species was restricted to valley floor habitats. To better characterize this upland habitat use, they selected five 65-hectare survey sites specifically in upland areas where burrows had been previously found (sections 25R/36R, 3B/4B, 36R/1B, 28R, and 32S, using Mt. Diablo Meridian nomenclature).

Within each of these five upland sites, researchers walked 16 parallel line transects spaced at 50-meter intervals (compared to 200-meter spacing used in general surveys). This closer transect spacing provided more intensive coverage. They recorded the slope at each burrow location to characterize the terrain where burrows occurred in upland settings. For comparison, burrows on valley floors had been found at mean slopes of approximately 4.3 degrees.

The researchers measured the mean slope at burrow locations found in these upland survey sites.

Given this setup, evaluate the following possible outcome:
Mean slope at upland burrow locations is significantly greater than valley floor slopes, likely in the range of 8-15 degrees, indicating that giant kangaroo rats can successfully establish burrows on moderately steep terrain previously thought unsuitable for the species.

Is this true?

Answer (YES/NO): NO